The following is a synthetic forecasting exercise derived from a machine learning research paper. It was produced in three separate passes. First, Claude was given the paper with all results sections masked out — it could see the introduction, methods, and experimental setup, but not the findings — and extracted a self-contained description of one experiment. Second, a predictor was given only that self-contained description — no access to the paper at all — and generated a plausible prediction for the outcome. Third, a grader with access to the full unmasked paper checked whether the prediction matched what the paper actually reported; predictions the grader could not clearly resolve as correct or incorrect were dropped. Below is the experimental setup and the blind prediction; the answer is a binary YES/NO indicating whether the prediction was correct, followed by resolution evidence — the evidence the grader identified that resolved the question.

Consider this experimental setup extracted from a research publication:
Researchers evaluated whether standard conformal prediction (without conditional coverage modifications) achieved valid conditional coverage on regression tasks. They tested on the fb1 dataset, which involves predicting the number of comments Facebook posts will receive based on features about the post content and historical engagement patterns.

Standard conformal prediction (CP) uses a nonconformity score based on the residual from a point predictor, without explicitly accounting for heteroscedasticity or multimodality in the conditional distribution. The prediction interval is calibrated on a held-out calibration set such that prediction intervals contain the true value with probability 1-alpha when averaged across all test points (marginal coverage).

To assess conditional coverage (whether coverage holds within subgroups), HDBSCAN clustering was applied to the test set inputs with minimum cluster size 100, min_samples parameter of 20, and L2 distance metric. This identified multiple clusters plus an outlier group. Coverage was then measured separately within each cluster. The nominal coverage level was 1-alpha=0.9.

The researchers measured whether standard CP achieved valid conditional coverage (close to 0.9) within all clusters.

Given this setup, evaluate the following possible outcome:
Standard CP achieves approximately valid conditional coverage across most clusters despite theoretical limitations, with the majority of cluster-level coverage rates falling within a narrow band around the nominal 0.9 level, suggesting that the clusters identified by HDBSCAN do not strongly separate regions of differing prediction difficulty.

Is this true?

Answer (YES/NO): NO